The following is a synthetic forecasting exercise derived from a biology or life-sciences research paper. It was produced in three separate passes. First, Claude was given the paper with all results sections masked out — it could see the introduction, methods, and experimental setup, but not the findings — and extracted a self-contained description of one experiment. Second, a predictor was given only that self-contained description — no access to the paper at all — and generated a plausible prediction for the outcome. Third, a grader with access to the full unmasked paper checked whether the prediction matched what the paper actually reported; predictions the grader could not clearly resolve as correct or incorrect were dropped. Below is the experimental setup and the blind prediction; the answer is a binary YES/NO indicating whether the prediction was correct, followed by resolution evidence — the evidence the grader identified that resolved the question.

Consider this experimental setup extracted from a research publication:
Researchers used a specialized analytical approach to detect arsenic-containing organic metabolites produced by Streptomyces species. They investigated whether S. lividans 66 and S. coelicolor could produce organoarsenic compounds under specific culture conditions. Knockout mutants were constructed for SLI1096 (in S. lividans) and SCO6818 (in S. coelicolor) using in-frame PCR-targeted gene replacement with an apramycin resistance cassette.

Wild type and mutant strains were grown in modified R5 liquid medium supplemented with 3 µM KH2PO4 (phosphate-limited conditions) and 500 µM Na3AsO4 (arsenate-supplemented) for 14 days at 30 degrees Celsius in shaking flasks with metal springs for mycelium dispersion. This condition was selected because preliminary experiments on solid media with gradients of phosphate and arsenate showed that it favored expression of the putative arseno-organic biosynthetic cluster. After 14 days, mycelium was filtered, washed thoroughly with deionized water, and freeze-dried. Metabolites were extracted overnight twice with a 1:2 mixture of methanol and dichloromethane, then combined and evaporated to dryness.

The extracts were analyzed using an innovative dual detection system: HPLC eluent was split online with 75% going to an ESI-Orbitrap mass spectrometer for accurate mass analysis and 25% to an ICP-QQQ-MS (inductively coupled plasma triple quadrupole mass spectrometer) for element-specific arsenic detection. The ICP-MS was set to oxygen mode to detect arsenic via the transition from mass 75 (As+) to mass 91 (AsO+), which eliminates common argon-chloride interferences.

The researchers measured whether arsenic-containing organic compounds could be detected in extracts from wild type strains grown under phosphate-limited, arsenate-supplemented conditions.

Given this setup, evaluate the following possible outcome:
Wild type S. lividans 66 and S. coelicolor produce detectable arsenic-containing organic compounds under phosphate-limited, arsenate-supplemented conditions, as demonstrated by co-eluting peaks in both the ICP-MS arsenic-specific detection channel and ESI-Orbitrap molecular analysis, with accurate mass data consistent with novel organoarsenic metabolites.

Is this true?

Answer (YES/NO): YES